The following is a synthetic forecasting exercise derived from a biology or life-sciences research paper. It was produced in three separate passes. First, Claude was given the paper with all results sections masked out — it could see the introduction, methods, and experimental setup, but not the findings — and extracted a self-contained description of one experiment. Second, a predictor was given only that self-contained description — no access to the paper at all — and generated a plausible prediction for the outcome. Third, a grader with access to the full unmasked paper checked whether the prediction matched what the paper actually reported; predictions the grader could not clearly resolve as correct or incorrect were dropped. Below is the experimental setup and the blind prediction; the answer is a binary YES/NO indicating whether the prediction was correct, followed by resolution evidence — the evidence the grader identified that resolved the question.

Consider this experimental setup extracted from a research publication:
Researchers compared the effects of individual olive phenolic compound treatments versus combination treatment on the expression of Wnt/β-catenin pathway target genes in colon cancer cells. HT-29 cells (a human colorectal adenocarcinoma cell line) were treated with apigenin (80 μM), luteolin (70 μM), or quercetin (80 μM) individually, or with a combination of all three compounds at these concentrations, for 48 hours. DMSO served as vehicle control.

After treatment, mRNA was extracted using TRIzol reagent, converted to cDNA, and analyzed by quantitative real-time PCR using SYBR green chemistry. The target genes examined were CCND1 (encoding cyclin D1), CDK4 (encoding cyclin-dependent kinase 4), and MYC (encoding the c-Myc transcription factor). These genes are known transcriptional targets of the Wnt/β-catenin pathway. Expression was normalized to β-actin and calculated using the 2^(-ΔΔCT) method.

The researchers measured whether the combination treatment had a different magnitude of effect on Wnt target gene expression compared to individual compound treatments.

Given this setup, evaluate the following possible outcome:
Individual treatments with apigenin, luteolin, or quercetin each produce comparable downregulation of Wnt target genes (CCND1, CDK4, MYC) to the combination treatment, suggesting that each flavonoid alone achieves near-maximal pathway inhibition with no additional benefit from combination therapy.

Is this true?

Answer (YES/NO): NO